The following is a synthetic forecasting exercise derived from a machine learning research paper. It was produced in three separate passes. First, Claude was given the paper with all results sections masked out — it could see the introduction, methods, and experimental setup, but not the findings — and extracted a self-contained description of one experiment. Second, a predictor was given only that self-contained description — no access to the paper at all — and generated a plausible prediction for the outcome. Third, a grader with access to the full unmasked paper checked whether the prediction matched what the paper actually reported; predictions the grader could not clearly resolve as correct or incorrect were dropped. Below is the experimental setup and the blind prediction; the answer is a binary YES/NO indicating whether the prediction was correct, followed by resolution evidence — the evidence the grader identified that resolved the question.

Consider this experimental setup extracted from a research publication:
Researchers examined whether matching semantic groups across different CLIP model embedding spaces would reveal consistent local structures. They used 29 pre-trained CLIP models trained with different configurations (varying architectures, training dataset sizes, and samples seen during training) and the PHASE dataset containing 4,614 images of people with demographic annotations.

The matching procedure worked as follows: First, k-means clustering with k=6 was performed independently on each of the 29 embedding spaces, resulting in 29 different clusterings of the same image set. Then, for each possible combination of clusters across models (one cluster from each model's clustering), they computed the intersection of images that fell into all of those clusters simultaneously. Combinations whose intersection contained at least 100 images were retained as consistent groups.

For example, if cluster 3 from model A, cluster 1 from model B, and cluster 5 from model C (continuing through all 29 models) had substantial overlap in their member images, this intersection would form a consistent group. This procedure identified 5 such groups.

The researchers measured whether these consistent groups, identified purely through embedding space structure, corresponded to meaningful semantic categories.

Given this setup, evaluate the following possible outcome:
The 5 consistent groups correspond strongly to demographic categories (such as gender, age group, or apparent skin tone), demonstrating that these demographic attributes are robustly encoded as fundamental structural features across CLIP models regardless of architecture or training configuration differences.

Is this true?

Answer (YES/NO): NO